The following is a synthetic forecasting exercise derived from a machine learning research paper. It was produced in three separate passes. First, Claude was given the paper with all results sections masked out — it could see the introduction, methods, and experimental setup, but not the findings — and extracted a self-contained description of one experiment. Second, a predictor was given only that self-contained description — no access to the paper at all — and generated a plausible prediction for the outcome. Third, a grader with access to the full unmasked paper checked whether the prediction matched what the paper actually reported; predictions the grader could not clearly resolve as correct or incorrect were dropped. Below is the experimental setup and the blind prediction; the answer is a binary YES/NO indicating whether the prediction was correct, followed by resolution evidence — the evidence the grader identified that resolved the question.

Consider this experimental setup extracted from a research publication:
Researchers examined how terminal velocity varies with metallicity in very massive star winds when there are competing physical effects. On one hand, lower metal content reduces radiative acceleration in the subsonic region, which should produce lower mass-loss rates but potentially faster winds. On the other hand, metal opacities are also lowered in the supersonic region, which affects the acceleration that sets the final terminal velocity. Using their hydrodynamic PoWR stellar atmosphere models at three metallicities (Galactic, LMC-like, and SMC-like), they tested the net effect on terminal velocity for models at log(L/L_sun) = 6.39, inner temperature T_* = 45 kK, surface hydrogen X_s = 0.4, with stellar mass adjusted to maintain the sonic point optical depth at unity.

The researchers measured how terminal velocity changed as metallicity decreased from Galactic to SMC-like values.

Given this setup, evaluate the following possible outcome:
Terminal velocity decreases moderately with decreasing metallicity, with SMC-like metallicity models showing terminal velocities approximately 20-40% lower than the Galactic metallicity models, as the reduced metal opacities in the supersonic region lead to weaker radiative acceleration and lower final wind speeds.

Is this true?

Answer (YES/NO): NO